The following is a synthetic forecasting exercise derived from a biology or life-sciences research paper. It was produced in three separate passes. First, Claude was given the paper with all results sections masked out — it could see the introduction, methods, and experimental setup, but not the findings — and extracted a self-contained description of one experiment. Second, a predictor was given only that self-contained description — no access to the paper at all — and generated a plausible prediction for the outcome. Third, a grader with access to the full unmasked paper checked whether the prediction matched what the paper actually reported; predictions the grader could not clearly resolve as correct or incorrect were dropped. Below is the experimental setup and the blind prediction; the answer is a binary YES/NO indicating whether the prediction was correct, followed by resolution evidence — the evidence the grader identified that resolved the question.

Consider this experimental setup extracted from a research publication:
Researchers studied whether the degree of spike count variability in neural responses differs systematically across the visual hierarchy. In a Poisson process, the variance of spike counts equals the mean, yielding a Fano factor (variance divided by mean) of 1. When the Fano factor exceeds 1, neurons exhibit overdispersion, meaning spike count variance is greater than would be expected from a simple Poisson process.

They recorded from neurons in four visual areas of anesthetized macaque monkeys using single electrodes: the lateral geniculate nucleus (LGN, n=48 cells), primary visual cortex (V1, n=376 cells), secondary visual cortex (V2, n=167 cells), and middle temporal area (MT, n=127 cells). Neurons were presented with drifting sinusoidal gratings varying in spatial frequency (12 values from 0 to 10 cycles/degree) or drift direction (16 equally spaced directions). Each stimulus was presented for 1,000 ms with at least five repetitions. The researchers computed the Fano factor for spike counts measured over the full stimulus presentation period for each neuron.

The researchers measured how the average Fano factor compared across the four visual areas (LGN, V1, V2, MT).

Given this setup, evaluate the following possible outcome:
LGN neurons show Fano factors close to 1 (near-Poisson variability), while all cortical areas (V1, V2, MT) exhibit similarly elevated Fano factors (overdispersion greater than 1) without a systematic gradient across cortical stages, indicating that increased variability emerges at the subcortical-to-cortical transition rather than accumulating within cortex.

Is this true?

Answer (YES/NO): NO